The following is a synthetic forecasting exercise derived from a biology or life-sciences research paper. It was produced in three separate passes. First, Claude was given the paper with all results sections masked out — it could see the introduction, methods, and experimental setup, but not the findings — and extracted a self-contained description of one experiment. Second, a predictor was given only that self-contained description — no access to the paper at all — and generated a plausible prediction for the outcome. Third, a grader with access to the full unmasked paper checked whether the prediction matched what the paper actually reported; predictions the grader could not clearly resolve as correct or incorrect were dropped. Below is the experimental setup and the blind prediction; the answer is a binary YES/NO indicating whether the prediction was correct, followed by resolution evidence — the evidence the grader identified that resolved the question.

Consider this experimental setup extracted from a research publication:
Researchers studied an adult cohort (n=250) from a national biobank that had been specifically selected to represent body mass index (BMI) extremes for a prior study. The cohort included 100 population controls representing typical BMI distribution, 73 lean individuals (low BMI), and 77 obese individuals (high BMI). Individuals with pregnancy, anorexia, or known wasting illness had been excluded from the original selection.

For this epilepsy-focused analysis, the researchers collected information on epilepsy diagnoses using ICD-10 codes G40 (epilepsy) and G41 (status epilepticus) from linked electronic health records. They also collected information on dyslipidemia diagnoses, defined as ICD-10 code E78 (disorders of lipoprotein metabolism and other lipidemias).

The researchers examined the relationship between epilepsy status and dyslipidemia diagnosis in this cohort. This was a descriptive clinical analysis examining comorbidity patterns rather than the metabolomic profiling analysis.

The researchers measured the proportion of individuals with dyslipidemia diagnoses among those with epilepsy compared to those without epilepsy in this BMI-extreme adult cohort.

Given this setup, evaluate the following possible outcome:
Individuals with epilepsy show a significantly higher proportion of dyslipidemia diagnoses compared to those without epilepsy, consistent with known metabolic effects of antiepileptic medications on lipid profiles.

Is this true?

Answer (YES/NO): NO